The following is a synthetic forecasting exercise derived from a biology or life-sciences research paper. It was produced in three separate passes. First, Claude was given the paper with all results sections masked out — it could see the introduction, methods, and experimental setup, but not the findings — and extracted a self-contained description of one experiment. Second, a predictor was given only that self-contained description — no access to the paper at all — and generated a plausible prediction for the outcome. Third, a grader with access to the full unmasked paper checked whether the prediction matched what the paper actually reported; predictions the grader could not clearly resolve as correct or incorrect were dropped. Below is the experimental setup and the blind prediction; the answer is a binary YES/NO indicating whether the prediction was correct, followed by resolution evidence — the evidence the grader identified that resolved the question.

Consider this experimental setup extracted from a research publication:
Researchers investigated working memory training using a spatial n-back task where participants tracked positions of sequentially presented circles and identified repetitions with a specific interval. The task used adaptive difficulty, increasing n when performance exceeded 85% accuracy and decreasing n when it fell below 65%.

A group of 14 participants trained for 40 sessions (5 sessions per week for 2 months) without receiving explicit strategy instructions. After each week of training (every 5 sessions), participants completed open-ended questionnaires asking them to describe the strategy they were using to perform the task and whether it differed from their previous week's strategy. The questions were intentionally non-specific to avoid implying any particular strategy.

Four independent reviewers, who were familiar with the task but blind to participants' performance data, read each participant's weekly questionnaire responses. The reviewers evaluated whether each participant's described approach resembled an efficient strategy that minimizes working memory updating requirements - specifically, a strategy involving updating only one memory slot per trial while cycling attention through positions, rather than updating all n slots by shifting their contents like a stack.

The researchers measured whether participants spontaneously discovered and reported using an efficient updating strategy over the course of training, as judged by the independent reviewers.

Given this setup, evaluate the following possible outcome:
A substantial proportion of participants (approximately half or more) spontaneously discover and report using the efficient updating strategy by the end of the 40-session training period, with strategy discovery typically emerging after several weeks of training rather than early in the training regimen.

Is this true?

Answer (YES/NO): NO